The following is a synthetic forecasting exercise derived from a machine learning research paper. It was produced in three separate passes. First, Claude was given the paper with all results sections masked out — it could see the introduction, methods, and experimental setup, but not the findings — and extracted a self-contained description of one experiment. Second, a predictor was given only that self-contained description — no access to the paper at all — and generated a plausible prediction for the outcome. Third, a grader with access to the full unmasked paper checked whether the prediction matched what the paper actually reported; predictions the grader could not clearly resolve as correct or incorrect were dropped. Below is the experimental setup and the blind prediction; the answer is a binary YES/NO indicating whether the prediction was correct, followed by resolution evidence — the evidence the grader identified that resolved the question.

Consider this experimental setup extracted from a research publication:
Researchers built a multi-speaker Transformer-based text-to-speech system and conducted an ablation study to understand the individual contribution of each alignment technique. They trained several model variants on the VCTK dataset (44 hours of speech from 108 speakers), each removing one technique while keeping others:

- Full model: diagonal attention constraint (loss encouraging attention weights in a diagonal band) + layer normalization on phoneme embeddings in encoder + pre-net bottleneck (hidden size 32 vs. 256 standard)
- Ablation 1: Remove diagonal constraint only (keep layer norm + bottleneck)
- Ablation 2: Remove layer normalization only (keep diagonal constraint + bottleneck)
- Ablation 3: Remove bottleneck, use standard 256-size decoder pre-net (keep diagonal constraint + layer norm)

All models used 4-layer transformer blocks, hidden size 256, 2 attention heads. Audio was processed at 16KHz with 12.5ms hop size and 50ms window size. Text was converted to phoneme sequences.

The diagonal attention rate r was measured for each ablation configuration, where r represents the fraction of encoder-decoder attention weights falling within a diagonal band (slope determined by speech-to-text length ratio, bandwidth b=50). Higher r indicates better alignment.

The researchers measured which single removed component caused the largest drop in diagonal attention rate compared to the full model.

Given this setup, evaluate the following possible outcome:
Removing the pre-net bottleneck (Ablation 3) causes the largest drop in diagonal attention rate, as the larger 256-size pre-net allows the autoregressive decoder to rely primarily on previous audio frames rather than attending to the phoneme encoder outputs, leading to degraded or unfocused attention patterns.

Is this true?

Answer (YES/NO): NO